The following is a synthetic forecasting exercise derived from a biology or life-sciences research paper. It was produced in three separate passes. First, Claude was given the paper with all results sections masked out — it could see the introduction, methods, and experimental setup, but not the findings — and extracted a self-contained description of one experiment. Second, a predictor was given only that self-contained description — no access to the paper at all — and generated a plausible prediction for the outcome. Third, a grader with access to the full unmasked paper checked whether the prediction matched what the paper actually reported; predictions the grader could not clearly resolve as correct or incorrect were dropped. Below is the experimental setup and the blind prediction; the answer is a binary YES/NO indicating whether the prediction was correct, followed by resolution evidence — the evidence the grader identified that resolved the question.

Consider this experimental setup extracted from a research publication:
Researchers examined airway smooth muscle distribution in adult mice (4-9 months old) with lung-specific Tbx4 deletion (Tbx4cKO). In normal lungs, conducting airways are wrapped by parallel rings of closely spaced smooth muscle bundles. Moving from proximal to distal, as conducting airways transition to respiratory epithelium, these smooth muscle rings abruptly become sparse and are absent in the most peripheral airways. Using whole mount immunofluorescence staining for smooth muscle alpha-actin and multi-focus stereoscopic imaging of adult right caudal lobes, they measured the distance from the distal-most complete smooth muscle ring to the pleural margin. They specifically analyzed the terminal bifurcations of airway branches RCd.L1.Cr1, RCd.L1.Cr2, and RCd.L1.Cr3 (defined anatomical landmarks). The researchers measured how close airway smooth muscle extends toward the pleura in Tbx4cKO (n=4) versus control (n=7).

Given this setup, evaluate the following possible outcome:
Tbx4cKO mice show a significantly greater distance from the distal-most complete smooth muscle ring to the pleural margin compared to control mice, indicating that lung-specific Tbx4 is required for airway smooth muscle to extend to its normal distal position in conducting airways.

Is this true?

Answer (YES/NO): NO